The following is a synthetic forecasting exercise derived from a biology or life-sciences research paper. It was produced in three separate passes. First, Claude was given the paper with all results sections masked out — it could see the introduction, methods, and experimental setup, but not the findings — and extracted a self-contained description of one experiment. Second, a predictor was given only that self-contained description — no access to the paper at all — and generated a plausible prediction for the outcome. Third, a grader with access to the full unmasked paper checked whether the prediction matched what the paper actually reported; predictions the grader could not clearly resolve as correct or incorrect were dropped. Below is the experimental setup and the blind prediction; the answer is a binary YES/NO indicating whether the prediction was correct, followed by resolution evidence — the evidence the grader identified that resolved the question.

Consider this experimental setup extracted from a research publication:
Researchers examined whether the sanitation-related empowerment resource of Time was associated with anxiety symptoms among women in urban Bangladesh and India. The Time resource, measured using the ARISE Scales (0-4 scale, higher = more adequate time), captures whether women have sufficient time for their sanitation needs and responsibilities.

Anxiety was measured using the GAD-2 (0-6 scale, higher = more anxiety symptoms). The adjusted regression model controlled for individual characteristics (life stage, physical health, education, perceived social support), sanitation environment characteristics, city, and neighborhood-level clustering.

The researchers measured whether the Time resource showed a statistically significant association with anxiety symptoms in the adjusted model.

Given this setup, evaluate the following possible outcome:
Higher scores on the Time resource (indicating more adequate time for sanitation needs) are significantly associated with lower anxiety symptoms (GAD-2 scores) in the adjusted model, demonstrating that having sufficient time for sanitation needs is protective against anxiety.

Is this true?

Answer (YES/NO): YES